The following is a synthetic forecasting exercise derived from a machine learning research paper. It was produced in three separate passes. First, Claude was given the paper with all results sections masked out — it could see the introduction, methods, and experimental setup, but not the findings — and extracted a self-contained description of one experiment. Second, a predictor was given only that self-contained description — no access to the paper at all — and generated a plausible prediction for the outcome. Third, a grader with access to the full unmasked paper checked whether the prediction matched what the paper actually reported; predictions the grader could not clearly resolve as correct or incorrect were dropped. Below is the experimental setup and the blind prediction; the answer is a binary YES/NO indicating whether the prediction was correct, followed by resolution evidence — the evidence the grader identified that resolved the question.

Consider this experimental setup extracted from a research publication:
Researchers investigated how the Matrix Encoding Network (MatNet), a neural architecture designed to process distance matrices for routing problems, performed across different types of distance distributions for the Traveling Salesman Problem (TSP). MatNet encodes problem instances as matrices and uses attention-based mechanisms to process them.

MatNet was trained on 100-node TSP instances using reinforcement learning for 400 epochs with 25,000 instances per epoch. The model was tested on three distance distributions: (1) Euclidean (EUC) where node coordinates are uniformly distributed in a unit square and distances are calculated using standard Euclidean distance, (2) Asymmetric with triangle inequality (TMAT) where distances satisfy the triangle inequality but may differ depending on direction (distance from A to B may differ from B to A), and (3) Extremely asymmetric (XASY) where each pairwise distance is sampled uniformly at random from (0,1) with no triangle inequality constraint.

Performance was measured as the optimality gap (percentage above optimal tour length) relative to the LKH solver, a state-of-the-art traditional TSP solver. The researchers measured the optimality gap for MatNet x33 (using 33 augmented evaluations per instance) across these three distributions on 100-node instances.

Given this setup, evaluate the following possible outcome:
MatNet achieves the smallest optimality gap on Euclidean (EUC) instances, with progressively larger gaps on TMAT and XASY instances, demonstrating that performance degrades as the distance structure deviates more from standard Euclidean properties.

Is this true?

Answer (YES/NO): YES